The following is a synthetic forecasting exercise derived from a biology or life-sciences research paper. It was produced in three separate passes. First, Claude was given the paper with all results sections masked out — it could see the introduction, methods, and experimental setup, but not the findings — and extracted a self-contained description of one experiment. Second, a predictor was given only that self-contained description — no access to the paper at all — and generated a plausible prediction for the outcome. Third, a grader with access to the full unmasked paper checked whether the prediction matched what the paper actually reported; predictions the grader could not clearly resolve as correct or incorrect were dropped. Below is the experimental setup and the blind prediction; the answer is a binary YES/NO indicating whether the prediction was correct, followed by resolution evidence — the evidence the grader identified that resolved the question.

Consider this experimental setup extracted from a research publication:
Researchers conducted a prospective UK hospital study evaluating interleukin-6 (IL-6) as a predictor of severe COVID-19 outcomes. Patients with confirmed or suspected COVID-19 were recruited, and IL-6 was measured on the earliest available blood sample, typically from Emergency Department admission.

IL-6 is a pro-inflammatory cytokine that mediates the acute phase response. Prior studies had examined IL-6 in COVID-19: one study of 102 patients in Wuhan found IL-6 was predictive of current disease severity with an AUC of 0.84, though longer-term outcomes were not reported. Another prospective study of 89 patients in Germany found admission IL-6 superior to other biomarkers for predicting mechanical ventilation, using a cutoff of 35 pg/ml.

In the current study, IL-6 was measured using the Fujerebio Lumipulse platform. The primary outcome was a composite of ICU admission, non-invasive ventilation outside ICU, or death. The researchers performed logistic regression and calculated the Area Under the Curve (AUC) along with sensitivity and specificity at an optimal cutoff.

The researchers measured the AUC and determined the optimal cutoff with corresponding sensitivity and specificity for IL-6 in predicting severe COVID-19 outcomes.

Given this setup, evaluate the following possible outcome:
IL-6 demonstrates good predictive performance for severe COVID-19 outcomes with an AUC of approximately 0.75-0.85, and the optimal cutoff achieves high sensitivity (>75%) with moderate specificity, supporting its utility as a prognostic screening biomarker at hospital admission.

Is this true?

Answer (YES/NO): NO